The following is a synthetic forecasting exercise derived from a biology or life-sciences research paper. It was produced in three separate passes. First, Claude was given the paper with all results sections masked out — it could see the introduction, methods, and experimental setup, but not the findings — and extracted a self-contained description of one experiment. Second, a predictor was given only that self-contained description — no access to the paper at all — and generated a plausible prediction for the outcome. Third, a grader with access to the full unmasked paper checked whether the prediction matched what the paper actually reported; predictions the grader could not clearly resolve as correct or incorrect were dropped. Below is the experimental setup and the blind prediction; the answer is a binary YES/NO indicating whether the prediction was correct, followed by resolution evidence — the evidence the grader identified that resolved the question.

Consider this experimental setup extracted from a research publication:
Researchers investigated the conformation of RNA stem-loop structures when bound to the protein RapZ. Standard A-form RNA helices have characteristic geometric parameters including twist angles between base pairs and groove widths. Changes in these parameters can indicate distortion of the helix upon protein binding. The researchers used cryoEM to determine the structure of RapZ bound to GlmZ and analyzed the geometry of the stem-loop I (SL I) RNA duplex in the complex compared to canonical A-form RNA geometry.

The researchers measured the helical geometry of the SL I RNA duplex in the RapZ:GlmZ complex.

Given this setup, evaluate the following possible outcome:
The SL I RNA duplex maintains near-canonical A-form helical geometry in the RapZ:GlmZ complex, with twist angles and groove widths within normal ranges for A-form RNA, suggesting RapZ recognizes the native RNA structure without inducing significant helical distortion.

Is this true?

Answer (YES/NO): NO